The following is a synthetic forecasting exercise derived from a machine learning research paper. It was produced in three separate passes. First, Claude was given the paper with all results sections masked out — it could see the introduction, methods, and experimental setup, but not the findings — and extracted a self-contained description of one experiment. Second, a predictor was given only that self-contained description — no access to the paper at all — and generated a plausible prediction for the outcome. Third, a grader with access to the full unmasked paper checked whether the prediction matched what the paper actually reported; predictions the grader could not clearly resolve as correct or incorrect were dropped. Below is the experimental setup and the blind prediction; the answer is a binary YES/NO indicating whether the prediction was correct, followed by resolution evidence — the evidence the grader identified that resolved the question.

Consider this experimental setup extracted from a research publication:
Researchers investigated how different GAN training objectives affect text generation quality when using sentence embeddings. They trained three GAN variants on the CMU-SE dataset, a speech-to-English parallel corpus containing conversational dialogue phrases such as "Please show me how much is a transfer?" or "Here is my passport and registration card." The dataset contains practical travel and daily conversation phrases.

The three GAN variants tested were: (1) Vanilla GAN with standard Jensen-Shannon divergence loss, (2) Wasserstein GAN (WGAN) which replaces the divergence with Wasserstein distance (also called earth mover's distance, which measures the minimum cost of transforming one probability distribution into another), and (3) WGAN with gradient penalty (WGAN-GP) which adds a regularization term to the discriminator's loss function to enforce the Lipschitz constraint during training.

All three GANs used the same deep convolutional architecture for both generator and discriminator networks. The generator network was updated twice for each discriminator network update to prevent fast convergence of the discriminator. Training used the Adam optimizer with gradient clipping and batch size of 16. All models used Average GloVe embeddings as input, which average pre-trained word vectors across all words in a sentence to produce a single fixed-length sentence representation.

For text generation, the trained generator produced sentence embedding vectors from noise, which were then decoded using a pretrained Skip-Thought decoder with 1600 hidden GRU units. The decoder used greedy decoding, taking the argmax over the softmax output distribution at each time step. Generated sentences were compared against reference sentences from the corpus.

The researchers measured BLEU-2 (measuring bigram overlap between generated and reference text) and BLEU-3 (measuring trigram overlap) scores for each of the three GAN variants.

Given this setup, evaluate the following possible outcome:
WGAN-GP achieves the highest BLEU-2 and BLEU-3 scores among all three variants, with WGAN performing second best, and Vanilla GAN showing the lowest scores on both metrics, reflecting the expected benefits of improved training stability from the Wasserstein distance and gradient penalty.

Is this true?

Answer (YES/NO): YES